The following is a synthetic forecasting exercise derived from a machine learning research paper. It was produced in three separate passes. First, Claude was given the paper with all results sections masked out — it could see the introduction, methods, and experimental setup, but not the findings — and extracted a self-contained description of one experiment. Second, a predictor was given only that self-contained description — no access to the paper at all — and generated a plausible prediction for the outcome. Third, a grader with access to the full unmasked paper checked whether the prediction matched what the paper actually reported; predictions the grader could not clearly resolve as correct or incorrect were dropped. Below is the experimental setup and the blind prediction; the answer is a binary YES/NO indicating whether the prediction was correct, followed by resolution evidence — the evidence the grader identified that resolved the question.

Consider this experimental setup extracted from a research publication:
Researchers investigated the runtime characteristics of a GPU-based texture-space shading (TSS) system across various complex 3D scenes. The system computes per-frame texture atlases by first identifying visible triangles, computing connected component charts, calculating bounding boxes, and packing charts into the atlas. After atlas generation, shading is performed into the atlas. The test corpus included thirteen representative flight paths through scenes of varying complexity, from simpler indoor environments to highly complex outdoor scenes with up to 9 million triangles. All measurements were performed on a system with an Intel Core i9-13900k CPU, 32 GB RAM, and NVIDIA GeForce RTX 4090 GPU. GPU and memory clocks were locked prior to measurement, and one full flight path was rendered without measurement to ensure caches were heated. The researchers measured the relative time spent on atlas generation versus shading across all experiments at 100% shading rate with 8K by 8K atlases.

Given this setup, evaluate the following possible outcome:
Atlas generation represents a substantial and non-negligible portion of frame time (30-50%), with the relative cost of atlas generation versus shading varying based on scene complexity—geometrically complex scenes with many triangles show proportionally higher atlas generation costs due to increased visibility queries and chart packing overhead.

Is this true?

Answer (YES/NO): NO